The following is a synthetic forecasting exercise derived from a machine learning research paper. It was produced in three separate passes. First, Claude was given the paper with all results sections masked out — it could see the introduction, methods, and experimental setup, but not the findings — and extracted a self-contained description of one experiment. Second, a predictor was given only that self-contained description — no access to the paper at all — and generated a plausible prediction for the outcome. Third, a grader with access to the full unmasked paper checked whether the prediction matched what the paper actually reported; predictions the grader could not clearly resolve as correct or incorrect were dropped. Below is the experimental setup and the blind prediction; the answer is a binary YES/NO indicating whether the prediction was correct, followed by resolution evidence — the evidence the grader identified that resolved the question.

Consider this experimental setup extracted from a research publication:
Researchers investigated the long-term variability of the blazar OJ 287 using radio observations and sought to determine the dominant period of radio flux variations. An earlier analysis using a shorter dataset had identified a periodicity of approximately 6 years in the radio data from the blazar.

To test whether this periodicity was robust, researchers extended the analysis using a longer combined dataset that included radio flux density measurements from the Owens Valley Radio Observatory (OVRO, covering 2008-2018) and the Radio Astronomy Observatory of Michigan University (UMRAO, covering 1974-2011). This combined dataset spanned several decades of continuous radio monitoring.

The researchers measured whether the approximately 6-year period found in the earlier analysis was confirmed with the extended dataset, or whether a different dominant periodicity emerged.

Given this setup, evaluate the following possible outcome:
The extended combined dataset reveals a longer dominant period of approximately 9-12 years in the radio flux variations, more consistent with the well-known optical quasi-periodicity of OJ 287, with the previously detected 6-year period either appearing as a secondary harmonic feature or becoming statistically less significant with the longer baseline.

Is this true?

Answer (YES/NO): NO